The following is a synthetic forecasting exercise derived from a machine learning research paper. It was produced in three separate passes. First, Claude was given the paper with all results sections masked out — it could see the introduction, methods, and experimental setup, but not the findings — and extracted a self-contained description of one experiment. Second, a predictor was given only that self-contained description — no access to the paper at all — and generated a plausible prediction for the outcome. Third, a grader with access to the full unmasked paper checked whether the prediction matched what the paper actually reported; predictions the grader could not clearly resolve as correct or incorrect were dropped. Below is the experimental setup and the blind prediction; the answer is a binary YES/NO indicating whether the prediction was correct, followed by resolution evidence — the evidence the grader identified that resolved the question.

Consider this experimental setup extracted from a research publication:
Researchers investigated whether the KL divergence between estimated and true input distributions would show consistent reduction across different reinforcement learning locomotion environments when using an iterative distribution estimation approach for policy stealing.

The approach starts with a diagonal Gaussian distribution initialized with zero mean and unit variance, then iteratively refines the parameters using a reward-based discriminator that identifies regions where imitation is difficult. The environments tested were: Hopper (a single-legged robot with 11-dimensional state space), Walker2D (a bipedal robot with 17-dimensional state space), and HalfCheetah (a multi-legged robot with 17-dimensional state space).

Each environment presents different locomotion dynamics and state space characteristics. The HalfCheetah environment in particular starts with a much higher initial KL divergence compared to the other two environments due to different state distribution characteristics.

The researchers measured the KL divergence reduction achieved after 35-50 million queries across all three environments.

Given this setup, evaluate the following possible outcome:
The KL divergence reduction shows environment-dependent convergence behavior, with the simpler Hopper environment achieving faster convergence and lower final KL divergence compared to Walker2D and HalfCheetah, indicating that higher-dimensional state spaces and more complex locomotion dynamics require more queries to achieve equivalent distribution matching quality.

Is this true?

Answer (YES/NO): NO